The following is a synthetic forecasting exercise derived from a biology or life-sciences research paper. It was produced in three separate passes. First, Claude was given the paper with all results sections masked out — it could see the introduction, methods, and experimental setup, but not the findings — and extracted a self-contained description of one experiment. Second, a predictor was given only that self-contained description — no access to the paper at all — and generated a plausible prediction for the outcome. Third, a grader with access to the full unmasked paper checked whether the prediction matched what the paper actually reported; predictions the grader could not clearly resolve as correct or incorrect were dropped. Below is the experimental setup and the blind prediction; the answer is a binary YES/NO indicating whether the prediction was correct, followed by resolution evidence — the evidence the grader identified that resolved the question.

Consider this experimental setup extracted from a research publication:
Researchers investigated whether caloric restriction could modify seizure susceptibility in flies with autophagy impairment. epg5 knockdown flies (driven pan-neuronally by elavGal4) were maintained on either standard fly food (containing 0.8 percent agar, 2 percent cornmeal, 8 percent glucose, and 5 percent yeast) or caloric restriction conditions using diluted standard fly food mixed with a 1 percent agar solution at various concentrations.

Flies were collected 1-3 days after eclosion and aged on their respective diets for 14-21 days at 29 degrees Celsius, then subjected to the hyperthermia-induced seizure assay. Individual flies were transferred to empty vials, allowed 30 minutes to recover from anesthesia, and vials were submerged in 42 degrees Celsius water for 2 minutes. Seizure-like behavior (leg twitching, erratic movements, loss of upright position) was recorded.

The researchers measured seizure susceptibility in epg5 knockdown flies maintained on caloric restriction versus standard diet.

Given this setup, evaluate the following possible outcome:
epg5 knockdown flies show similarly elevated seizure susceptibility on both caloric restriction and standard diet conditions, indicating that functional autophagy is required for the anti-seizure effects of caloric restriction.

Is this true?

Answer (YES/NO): NO